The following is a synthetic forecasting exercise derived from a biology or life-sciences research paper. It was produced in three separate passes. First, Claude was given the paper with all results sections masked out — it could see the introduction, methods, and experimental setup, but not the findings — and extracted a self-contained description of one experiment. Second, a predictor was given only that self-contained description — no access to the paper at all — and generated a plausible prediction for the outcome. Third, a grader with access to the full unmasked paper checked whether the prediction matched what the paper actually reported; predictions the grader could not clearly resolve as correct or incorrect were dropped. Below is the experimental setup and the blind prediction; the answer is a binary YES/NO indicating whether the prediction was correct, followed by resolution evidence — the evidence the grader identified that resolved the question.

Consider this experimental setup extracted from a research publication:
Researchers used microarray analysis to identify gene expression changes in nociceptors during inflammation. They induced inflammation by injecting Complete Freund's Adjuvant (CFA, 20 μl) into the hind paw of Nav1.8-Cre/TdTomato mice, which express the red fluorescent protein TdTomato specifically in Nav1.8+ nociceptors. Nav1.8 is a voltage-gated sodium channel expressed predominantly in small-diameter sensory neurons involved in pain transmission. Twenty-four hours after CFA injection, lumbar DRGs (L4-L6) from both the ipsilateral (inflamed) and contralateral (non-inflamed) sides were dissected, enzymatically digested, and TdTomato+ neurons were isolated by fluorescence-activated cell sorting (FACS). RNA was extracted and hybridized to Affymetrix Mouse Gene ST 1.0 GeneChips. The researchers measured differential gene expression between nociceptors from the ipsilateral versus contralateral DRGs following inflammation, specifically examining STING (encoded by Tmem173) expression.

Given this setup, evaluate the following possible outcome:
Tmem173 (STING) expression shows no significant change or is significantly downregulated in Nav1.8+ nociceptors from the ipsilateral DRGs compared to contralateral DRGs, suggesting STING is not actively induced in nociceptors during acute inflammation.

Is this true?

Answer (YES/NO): NO